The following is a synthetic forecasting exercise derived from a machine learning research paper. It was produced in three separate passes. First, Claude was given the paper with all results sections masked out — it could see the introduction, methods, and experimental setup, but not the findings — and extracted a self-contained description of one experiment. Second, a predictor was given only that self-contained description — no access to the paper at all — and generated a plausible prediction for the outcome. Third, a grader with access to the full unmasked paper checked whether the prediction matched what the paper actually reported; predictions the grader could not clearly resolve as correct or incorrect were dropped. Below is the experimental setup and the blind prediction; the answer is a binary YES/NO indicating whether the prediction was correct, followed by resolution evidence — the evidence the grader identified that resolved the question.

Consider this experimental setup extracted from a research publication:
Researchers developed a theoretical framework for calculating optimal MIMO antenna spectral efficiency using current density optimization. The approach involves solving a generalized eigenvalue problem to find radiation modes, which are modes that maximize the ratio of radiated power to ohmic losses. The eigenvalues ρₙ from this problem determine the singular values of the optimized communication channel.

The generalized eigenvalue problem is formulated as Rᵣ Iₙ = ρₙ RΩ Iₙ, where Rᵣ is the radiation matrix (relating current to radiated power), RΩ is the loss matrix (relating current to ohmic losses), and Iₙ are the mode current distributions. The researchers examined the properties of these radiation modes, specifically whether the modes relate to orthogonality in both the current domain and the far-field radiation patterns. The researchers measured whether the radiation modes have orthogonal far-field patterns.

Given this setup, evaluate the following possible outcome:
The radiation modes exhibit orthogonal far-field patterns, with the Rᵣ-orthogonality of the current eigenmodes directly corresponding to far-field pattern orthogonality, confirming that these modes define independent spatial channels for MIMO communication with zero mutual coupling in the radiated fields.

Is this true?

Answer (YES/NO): YES